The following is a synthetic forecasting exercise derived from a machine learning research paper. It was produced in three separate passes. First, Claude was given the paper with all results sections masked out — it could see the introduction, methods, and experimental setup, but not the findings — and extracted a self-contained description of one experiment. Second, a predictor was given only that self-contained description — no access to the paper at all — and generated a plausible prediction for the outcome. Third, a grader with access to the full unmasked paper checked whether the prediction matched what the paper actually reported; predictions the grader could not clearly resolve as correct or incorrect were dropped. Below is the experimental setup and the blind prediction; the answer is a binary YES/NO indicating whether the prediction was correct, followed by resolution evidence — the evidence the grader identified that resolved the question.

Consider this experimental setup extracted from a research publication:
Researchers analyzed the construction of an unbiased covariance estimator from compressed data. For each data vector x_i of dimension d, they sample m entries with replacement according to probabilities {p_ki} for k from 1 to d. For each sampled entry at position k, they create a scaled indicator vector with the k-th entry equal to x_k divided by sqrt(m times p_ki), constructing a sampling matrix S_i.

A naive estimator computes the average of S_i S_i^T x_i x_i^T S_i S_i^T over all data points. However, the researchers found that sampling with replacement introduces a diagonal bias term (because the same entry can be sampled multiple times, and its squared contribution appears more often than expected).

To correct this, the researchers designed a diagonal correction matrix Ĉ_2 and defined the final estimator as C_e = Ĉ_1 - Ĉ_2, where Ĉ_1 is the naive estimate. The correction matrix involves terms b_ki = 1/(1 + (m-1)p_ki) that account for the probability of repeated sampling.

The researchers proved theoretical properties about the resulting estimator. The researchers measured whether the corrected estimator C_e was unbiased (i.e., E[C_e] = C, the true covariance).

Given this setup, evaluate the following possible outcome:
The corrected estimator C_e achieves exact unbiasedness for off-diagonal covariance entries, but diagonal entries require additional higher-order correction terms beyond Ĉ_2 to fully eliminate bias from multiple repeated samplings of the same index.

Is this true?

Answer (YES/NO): NO